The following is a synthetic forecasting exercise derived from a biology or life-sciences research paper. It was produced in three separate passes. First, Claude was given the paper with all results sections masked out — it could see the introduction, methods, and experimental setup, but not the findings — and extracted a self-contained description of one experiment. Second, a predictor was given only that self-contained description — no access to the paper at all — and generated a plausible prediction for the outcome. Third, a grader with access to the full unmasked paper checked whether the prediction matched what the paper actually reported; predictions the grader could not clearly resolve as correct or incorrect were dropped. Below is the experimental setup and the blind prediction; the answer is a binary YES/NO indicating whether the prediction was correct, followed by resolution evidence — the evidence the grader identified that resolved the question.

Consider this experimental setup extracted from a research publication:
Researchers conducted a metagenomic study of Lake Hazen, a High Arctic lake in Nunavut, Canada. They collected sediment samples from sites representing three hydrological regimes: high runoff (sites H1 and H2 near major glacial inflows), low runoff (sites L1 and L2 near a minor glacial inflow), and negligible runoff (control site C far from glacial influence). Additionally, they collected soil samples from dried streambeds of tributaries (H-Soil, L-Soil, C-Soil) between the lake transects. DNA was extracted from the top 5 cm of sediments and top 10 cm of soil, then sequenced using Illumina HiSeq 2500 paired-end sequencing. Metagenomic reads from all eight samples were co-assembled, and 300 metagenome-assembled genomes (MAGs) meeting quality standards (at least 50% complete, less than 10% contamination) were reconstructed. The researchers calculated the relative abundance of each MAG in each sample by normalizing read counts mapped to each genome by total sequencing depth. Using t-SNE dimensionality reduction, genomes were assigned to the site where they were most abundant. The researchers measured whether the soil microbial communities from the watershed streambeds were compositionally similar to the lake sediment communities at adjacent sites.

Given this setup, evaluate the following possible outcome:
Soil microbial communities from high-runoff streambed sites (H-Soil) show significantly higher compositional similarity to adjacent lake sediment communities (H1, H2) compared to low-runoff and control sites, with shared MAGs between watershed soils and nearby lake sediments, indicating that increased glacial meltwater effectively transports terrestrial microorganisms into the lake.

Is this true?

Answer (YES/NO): NO